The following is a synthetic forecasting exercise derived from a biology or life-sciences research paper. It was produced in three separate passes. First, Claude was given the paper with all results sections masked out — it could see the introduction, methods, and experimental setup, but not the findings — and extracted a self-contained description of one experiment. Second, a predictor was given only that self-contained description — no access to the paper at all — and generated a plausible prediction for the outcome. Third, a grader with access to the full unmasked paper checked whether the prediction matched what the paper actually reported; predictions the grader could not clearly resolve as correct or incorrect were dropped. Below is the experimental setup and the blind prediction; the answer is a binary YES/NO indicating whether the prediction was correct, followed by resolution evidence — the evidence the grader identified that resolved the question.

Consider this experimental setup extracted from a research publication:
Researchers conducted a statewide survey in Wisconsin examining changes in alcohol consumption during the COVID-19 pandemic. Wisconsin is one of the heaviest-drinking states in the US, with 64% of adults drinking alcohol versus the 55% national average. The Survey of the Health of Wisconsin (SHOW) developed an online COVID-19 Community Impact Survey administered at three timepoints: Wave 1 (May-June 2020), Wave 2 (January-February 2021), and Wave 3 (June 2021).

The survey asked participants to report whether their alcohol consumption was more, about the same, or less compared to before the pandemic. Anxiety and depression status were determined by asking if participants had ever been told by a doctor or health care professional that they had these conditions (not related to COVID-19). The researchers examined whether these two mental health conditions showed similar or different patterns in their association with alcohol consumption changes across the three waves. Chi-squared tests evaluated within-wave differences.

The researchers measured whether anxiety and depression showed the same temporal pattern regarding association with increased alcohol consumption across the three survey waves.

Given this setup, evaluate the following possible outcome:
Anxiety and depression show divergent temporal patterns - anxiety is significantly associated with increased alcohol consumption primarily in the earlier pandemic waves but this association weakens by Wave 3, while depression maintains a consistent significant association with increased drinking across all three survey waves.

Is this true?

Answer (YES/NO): NO